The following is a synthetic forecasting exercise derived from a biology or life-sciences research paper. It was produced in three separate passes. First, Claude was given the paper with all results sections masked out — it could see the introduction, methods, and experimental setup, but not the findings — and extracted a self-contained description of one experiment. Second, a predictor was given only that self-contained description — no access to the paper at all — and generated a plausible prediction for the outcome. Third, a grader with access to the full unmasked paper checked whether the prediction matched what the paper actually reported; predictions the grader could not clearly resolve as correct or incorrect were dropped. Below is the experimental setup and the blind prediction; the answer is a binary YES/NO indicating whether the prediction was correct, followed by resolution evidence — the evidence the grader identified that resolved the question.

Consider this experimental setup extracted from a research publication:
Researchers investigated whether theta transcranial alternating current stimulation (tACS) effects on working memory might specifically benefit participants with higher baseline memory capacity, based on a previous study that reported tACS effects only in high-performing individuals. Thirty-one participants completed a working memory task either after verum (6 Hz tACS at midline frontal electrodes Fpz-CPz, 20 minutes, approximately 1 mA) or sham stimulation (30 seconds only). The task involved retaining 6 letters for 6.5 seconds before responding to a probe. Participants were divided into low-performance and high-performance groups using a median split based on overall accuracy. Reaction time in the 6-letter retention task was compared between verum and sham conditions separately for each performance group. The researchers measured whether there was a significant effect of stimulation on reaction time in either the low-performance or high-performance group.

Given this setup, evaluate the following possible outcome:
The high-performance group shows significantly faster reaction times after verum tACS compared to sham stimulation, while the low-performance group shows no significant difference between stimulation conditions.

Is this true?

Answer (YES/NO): NO